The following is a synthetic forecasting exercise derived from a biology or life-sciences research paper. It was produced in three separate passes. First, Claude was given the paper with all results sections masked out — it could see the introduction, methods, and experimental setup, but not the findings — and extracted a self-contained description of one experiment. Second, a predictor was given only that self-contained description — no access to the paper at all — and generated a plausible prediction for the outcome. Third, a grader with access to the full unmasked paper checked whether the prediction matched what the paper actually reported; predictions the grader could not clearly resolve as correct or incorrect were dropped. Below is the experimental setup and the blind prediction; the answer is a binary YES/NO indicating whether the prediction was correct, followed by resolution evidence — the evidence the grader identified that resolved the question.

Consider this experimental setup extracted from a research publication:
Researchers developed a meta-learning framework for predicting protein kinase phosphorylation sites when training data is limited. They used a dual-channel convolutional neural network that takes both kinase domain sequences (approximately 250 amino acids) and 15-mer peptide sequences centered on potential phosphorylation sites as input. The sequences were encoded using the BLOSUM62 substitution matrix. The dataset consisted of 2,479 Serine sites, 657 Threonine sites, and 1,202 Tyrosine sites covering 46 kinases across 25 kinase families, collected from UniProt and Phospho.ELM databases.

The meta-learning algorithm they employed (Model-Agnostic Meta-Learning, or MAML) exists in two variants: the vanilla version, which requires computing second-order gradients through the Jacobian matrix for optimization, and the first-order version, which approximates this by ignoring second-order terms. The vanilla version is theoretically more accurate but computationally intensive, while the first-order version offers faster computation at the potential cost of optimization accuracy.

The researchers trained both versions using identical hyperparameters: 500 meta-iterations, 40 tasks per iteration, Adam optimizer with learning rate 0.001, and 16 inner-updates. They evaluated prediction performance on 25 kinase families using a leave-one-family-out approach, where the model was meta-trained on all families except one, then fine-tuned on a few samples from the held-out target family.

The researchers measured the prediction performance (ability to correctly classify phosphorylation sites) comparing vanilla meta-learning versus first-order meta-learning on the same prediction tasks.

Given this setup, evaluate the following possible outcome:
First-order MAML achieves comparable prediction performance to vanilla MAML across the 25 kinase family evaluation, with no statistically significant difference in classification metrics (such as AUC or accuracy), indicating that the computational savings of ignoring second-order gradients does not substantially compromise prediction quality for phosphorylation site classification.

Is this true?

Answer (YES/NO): YES